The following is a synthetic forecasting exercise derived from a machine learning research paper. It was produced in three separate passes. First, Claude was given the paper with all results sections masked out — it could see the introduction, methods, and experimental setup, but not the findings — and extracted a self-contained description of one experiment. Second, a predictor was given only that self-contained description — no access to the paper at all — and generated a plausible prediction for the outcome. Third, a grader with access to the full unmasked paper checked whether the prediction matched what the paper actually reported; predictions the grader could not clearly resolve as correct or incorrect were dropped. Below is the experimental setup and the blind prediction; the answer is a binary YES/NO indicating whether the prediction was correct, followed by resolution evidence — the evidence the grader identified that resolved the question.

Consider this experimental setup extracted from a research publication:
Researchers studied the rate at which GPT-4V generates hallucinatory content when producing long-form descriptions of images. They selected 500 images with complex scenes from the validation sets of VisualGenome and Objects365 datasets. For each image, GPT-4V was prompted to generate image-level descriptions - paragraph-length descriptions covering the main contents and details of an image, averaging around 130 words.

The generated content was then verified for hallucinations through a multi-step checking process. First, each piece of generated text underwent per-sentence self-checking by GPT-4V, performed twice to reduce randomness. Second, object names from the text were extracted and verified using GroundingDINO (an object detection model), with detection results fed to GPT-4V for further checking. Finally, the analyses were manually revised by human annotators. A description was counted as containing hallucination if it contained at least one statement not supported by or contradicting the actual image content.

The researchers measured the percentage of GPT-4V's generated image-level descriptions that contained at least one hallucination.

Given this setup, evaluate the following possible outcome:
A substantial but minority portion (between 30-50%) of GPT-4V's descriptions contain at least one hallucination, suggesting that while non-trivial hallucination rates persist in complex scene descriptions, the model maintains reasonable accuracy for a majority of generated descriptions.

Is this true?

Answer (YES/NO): NO